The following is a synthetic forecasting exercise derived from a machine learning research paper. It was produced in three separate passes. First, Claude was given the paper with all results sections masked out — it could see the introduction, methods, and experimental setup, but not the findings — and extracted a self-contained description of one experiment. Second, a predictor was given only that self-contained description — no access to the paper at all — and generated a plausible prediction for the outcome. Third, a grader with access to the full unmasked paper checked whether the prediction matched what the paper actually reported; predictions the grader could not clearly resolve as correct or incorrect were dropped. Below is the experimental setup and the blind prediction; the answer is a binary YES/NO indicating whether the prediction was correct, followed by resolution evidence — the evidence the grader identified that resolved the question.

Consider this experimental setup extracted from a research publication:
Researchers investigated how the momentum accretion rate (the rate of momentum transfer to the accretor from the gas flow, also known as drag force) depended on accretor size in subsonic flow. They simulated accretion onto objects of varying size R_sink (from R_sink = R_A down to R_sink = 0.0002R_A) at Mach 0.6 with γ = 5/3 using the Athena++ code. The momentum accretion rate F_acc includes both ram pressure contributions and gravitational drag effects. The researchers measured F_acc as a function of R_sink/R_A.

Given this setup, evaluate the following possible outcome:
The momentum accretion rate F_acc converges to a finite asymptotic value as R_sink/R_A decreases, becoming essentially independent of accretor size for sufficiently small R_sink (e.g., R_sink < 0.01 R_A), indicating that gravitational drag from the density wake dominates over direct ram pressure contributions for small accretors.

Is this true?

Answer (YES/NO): NO